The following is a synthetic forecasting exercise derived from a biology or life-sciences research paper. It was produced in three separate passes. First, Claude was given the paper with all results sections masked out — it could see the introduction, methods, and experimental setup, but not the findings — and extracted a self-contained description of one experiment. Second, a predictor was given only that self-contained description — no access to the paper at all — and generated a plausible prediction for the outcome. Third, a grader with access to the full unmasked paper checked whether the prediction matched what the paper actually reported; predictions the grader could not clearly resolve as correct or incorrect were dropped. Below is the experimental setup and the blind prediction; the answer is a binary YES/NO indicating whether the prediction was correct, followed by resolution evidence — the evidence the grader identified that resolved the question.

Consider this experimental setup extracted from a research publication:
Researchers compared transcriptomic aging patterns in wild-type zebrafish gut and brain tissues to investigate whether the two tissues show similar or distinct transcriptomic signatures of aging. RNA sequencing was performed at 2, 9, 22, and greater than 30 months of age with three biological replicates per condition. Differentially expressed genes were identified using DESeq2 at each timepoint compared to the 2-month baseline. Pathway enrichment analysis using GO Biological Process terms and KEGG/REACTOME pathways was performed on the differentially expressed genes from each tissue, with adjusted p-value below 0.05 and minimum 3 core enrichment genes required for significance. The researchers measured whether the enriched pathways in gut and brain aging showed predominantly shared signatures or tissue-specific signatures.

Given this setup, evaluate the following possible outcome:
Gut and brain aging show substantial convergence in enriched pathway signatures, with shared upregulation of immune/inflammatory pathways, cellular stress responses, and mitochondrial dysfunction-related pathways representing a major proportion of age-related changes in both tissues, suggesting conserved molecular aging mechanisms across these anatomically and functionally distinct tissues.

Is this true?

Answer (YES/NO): NO